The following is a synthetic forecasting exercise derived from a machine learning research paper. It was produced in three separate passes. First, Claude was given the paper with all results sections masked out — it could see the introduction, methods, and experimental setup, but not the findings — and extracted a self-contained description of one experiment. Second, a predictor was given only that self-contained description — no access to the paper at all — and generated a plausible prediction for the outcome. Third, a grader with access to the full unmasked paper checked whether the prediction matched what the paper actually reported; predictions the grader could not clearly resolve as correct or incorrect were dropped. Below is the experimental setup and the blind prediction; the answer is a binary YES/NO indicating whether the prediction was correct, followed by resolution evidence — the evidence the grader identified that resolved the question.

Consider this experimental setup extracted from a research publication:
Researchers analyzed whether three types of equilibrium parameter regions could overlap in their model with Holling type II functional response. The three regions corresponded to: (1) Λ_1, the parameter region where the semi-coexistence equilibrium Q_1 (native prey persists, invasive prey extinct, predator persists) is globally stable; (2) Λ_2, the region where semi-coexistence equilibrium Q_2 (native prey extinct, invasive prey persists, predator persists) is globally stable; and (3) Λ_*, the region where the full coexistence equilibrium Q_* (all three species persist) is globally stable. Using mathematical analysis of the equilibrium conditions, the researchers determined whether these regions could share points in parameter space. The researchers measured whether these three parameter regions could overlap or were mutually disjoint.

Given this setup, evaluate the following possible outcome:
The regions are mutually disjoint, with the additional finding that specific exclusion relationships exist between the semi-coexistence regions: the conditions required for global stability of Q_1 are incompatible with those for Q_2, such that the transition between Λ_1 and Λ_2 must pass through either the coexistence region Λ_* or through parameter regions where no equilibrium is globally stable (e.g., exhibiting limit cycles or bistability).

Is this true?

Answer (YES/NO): NO